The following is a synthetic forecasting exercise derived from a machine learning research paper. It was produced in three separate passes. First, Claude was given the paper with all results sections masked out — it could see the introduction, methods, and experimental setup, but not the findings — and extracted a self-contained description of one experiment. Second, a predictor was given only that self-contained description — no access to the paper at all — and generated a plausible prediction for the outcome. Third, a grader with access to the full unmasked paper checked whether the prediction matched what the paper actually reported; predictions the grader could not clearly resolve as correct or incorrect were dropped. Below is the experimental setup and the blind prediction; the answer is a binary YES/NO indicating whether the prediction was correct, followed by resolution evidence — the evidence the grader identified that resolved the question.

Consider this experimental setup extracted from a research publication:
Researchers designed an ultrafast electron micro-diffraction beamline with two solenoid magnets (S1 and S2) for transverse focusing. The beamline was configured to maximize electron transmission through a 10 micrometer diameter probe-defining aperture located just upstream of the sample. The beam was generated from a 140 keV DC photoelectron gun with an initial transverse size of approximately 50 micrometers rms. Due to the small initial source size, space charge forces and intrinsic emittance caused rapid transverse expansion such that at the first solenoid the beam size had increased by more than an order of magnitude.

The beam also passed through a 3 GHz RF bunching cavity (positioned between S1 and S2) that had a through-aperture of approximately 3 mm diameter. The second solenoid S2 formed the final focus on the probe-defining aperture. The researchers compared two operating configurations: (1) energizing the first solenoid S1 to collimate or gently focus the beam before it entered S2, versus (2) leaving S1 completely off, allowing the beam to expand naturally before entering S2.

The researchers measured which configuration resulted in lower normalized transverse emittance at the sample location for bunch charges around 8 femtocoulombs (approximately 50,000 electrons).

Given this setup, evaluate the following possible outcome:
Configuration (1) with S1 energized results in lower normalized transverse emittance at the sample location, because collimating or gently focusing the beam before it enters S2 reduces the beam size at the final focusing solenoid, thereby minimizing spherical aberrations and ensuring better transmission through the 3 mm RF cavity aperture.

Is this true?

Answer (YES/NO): NO